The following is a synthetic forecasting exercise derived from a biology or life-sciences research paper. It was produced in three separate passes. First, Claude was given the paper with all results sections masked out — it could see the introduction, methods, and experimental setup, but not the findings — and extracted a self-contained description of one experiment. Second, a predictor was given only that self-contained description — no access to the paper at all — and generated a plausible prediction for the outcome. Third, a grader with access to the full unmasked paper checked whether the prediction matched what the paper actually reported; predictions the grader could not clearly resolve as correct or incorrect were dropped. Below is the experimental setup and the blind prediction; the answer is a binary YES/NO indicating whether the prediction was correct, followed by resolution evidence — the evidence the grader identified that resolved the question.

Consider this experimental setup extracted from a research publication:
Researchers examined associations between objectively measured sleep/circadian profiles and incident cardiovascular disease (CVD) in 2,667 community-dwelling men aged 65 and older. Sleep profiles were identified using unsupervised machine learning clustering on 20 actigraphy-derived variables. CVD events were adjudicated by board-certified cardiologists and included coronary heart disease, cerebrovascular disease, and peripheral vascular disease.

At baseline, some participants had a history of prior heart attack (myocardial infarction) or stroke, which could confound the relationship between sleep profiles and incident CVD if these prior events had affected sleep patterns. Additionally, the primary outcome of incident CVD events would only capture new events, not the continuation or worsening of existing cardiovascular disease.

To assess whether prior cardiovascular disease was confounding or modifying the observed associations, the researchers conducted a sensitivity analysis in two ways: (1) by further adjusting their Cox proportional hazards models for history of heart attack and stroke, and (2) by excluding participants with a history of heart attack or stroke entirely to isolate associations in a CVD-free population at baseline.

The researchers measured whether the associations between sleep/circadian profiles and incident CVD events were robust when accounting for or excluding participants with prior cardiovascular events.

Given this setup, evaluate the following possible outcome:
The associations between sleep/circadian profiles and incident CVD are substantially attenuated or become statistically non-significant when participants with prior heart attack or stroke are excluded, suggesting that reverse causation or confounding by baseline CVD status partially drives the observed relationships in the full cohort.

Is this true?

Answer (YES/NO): NO